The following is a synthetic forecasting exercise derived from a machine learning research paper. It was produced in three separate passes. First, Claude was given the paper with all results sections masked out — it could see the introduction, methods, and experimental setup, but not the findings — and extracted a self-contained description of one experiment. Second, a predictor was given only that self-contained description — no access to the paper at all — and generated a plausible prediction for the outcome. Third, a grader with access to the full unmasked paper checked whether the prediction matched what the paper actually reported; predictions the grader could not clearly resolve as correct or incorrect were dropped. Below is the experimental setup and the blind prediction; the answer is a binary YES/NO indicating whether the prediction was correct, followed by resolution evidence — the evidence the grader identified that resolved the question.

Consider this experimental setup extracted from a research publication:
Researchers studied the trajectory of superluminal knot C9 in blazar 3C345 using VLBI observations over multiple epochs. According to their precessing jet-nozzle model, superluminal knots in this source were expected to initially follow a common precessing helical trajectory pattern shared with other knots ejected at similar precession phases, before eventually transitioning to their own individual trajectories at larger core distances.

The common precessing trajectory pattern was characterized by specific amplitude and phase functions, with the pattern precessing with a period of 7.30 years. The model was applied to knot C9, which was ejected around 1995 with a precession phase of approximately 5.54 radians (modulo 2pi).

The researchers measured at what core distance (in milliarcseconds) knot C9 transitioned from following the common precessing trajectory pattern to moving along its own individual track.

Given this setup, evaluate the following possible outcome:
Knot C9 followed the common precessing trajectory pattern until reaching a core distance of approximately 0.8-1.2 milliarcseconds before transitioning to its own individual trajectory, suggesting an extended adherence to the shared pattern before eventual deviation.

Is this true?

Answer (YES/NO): NO